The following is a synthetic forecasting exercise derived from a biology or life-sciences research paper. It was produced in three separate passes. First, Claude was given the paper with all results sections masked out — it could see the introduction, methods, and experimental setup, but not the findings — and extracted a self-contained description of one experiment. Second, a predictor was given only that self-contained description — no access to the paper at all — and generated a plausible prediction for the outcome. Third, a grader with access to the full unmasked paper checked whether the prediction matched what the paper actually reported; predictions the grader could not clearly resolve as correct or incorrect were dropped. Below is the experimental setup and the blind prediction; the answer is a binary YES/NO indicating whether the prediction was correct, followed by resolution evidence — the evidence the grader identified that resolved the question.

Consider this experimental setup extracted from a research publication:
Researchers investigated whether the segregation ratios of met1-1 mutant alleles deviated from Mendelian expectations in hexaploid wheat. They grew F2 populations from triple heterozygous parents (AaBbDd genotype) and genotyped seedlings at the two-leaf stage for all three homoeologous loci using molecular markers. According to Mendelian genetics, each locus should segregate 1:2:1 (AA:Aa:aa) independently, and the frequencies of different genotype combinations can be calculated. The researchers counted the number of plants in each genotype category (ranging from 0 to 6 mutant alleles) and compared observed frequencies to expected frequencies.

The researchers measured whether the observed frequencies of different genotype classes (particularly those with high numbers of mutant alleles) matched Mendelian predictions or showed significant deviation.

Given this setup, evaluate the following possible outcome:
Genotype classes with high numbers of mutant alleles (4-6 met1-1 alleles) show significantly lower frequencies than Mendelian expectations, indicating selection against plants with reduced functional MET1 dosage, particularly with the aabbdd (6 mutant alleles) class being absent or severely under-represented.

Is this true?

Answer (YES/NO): YES